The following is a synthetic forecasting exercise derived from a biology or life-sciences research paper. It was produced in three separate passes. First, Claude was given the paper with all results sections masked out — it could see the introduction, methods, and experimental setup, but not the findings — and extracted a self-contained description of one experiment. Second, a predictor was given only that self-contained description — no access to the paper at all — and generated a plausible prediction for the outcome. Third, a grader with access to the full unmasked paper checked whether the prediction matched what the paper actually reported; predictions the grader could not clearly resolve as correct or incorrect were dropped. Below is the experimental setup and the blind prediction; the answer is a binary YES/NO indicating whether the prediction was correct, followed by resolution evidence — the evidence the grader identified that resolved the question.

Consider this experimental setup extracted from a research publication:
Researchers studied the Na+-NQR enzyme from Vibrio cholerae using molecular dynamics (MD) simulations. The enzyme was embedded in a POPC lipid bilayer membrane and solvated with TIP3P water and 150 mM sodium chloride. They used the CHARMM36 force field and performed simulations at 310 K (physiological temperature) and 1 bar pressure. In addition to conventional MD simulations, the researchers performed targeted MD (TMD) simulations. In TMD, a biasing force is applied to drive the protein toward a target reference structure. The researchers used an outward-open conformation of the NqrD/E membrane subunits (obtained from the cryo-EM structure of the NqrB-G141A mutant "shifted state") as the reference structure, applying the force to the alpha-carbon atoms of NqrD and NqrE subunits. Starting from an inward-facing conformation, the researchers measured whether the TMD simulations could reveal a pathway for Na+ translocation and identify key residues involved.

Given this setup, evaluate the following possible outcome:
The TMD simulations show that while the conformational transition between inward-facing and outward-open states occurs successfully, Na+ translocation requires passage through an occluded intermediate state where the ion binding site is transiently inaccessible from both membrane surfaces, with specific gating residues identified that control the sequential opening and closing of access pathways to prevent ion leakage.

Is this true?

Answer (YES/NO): NO